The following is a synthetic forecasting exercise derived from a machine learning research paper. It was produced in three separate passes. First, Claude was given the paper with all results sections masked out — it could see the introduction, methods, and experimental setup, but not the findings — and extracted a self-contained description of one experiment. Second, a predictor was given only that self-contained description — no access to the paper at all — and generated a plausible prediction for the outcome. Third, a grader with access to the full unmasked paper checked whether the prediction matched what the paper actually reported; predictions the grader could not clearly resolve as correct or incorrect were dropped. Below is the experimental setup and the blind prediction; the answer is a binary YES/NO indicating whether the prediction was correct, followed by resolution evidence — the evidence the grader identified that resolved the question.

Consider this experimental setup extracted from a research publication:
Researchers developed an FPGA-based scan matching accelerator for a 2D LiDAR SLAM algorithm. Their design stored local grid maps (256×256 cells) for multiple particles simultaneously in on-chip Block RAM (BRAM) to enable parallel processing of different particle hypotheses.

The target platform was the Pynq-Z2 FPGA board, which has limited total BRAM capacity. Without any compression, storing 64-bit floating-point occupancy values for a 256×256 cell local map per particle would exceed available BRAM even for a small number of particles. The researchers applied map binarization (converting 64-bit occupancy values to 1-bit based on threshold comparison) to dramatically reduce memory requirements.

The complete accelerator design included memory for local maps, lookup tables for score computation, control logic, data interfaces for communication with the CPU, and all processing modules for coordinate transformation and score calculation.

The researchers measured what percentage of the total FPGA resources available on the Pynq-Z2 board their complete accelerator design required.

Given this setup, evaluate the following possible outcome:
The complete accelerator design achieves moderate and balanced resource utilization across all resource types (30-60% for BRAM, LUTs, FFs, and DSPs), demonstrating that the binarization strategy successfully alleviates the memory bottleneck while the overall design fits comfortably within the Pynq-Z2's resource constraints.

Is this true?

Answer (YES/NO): NO